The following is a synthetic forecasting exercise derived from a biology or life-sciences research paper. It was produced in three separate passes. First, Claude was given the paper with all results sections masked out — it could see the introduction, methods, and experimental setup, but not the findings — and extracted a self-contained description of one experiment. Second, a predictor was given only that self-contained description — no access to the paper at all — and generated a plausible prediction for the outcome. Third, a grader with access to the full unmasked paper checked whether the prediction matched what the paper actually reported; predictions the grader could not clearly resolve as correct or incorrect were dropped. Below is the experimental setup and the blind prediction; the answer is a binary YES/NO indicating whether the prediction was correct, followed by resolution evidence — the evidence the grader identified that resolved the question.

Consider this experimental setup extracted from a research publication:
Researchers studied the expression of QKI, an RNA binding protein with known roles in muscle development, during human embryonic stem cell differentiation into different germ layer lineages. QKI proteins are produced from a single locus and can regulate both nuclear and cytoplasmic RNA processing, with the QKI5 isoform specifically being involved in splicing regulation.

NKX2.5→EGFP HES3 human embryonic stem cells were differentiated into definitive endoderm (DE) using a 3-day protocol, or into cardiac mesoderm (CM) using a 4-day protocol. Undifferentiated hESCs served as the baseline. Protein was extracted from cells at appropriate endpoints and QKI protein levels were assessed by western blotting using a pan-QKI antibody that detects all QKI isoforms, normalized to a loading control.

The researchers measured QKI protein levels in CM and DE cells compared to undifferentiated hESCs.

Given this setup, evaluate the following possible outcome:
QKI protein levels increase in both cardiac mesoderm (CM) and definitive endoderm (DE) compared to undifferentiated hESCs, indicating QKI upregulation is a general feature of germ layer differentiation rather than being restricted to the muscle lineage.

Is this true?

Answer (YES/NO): NO